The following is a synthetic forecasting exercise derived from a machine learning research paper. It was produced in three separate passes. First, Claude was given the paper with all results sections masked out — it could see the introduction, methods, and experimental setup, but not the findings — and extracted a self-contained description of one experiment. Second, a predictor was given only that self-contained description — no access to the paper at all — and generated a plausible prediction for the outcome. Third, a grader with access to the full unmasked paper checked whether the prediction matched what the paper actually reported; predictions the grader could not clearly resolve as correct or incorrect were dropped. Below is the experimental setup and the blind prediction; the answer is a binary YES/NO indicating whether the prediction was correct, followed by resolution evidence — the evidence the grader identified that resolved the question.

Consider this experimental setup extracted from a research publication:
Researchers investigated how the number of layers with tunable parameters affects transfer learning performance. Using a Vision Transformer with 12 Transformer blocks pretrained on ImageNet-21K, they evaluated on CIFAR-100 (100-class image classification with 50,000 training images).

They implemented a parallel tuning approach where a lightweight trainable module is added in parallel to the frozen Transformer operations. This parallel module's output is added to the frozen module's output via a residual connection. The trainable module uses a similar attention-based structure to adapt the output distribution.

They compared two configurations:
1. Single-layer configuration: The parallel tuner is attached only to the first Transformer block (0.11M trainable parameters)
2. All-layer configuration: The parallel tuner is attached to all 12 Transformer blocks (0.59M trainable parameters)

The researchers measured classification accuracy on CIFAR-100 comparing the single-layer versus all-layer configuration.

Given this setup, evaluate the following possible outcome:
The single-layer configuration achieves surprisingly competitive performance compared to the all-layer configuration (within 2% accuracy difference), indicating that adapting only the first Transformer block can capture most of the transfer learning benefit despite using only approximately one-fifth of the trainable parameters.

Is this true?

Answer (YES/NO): YES